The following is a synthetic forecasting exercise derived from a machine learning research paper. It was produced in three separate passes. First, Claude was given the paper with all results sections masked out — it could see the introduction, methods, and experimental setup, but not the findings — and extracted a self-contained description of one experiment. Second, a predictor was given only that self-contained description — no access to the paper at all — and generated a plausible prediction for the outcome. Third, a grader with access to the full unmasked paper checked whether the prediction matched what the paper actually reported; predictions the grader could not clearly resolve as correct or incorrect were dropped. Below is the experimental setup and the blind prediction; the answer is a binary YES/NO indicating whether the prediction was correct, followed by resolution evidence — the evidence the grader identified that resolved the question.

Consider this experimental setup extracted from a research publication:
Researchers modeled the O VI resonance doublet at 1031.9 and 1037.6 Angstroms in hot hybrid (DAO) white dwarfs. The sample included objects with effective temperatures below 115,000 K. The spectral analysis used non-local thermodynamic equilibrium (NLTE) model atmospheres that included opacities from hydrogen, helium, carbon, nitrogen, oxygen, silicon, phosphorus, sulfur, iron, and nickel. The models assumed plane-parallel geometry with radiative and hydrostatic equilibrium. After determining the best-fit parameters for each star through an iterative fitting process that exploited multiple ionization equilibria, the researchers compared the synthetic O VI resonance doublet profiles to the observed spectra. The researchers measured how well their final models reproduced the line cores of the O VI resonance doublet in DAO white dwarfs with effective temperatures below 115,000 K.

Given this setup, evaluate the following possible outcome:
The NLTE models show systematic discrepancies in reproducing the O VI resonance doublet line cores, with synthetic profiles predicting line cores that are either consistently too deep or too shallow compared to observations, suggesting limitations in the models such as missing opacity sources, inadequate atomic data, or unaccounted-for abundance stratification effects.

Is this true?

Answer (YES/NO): YES